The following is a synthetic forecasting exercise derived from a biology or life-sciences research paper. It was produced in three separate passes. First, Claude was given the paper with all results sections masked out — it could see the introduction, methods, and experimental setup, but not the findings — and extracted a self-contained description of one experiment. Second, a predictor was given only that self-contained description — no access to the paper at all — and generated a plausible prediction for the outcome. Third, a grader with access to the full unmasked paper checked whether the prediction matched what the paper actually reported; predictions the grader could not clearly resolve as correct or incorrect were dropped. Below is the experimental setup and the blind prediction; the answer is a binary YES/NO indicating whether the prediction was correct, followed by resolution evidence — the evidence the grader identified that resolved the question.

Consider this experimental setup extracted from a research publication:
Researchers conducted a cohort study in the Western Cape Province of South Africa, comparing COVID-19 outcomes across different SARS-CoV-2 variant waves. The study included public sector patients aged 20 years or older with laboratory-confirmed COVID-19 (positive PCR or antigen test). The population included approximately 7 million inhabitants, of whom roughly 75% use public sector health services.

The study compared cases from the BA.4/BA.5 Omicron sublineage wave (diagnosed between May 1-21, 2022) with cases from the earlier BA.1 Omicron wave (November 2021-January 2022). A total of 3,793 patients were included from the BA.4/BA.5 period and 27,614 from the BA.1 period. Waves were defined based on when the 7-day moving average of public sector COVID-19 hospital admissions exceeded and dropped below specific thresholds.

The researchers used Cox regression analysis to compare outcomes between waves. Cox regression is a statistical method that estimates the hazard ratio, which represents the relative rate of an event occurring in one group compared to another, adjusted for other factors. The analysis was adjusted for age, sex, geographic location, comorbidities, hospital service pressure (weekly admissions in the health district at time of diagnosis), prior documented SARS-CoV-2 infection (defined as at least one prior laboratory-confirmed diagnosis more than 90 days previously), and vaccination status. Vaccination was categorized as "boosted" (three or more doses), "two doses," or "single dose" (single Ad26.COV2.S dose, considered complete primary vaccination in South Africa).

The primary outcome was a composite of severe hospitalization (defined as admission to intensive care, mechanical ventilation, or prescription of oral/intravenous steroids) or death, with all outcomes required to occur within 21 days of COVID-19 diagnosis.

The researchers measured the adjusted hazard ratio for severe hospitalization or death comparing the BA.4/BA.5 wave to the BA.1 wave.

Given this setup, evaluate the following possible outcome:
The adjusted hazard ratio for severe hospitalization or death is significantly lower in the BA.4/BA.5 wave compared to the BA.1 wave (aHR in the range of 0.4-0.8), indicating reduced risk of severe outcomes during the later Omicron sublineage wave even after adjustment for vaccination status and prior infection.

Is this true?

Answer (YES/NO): NO